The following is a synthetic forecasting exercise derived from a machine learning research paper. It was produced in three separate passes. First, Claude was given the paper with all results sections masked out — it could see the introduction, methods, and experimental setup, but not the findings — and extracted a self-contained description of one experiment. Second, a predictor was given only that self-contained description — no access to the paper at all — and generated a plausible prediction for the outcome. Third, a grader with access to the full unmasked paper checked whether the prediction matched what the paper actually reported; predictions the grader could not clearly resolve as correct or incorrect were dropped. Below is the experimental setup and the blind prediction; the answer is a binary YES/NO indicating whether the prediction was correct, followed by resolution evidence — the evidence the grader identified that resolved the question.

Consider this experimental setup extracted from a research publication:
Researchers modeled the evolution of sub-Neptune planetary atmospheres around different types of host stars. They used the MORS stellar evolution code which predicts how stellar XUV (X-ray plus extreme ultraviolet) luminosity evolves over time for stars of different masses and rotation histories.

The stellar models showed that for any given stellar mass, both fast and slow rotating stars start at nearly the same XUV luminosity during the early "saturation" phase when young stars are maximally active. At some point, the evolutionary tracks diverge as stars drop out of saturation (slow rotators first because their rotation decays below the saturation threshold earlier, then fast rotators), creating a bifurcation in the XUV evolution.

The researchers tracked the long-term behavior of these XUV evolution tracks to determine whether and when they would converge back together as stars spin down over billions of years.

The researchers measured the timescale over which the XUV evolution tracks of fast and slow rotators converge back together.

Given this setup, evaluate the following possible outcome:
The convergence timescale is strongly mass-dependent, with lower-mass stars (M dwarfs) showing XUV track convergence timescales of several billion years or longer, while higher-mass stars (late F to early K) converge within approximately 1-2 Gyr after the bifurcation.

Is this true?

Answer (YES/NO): NO